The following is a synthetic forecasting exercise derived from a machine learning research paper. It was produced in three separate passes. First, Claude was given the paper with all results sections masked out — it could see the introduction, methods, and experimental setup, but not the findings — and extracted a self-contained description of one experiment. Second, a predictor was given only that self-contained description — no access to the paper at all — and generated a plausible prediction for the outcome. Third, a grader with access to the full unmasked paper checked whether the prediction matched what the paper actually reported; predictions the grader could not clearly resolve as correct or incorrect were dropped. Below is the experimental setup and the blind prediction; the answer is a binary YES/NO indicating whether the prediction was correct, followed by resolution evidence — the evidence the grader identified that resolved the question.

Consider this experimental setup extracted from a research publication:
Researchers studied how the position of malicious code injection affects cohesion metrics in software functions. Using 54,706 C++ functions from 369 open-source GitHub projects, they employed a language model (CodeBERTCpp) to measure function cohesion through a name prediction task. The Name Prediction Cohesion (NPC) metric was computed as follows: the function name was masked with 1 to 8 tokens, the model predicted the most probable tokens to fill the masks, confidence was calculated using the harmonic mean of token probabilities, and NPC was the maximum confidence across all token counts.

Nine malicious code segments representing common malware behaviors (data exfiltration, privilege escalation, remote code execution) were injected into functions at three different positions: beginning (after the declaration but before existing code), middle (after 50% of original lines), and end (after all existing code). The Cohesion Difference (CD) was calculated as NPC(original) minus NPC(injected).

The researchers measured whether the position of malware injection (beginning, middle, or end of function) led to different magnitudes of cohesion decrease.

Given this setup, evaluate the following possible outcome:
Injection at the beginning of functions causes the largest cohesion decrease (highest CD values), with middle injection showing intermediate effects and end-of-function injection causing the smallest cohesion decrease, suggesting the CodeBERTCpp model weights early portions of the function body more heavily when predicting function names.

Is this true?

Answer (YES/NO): NO